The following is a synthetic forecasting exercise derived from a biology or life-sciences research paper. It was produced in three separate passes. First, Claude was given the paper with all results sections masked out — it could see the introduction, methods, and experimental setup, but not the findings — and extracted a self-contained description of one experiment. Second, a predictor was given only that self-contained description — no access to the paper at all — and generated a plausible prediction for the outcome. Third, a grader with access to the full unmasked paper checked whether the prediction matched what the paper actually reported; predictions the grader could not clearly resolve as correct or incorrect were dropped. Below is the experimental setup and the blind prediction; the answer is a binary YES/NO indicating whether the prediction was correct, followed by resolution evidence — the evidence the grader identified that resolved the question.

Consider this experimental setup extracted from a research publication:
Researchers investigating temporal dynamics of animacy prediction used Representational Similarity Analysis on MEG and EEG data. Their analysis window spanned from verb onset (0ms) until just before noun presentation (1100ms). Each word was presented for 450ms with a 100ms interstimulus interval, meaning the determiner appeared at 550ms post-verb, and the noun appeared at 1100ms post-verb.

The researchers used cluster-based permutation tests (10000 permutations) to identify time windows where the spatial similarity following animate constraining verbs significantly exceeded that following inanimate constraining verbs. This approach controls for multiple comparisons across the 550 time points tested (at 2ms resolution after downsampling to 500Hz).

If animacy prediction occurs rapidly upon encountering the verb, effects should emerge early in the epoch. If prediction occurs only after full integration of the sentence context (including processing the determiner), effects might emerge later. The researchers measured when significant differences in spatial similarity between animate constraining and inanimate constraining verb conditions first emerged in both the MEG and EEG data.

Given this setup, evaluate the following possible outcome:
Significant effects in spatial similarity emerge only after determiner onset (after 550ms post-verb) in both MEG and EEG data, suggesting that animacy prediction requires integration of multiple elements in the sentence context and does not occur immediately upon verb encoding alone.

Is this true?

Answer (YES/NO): NO